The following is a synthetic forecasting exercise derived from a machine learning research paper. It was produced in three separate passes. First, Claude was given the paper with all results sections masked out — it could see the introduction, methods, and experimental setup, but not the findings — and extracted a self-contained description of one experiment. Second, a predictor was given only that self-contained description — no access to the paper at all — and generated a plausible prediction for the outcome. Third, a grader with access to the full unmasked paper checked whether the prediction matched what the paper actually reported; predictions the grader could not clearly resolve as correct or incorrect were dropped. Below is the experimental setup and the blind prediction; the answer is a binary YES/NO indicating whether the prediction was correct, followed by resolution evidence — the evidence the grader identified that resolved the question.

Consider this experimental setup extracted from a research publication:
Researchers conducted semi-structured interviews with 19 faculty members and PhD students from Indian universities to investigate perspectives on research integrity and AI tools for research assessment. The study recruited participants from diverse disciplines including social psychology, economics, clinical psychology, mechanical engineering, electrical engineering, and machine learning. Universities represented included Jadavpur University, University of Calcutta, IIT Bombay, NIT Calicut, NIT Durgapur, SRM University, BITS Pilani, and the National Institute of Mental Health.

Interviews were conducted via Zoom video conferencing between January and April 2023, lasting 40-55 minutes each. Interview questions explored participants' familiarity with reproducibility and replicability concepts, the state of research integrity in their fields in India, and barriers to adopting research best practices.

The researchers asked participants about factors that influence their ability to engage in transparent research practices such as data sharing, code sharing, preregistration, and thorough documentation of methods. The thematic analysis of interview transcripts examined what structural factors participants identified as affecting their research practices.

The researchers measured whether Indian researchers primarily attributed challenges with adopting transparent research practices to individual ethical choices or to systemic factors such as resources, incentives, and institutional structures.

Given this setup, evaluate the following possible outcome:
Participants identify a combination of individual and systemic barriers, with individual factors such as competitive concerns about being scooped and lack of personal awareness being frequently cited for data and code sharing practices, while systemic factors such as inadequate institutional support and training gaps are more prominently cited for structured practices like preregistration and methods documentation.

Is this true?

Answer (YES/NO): NO